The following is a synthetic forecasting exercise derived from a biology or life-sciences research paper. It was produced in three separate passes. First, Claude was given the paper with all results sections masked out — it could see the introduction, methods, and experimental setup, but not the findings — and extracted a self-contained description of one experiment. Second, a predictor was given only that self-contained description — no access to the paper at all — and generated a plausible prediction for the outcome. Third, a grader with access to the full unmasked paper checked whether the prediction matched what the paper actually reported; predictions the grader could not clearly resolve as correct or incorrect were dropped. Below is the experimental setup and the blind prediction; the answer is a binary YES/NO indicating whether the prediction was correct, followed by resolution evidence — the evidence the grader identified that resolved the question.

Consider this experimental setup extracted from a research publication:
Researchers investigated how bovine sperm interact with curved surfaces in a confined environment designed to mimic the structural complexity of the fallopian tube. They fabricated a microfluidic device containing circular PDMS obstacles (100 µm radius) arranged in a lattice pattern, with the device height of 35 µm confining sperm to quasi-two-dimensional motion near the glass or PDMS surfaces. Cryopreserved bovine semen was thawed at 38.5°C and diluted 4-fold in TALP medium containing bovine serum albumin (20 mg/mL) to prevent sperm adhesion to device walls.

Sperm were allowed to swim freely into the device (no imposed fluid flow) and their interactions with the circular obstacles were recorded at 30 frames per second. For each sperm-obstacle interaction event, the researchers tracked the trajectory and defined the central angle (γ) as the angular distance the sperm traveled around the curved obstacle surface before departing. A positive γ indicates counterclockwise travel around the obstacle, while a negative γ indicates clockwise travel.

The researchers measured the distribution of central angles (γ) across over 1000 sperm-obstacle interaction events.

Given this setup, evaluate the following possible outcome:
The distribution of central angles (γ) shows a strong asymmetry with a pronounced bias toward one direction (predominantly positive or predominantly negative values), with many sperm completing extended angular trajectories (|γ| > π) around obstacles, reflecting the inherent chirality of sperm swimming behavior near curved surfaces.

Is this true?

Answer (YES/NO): NO